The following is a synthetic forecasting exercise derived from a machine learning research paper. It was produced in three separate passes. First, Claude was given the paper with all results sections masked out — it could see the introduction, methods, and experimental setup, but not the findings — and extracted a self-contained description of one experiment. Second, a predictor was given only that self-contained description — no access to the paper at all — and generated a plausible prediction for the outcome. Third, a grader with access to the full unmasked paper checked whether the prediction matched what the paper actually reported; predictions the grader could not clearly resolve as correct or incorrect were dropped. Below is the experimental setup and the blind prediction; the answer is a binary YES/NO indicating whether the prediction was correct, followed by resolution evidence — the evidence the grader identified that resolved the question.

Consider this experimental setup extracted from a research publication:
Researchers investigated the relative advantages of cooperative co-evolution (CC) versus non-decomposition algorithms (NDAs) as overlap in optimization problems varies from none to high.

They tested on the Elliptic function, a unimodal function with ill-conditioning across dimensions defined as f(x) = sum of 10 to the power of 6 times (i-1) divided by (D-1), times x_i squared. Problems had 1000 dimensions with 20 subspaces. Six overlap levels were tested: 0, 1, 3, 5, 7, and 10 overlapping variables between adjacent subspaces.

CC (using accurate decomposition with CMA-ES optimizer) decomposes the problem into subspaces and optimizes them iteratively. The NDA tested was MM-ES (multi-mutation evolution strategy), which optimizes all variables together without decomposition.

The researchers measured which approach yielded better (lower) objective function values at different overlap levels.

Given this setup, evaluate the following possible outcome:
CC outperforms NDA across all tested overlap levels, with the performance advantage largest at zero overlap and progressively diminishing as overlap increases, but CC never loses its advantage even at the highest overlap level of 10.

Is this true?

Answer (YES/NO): NO